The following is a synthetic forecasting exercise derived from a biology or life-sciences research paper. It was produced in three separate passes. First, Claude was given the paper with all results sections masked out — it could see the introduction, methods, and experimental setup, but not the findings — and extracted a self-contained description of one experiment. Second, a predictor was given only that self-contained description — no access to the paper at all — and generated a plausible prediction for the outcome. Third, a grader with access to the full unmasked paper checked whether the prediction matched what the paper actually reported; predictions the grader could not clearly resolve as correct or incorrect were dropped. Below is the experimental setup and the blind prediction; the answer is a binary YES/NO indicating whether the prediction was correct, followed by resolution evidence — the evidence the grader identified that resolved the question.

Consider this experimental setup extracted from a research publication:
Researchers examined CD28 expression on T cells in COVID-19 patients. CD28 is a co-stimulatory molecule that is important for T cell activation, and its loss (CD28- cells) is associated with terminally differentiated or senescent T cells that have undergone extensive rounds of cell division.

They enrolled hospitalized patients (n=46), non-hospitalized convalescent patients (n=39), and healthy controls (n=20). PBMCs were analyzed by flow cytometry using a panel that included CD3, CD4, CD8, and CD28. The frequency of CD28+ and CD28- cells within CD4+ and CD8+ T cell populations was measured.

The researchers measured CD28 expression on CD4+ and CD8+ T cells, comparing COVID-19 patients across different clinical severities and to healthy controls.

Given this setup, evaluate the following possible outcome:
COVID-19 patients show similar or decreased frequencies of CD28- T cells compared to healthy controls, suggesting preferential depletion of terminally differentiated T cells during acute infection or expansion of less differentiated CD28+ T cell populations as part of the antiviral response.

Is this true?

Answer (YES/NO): NO